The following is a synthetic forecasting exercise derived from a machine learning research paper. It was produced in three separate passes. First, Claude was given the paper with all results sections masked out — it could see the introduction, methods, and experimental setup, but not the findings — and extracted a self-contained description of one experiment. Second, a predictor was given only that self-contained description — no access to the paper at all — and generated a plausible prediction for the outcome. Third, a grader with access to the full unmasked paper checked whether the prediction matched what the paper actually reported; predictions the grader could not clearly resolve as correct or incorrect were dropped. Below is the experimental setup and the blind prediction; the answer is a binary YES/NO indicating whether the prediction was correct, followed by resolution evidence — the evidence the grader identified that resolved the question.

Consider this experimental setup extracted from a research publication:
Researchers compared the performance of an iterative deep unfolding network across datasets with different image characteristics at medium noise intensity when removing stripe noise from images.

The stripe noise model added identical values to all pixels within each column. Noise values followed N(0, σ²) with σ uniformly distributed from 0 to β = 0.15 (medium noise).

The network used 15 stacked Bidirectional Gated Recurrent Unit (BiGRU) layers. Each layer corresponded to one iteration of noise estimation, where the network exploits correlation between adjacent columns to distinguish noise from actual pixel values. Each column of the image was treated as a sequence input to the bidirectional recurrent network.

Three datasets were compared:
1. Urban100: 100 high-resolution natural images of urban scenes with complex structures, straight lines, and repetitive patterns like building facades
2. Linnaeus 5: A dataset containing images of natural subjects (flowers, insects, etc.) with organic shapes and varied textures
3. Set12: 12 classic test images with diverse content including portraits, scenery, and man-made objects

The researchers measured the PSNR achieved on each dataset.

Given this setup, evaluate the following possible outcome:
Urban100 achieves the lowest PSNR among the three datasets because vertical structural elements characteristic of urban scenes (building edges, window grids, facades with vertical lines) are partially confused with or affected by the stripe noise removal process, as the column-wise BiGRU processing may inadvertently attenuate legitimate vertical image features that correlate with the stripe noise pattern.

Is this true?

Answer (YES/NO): YES